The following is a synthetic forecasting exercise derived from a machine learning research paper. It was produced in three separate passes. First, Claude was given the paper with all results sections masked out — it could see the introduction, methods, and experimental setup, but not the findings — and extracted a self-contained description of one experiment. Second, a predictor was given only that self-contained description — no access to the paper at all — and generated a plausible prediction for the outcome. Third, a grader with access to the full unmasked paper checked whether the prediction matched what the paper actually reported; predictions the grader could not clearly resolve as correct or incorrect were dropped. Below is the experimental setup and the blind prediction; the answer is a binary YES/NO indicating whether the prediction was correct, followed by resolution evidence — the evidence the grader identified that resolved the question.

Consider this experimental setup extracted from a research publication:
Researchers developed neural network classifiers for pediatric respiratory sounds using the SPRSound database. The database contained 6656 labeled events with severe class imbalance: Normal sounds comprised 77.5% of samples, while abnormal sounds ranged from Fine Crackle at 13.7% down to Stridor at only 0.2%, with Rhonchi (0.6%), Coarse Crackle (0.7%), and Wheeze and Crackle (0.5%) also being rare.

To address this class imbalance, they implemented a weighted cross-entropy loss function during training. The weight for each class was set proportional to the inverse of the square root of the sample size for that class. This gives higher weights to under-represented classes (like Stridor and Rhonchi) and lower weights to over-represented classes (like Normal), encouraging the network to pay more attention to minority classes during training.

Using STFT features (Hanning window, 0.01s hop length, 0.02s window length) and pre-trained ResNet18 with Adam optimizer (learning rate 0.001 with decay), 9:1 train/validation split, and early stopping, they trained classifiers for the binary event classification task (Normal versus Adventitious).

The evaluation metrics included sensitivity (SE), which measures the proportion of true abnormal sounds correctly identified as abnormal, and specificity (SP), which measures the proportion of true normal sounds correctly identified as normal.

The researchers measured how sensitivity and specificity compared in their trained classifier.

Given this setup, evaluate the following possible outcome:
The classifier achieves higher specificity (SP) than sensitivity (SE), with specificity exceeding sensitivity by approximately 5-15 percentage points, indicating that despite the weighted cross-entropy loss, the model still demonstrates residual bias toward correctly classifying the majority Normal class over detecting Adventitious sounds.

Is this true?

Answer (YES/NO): NO